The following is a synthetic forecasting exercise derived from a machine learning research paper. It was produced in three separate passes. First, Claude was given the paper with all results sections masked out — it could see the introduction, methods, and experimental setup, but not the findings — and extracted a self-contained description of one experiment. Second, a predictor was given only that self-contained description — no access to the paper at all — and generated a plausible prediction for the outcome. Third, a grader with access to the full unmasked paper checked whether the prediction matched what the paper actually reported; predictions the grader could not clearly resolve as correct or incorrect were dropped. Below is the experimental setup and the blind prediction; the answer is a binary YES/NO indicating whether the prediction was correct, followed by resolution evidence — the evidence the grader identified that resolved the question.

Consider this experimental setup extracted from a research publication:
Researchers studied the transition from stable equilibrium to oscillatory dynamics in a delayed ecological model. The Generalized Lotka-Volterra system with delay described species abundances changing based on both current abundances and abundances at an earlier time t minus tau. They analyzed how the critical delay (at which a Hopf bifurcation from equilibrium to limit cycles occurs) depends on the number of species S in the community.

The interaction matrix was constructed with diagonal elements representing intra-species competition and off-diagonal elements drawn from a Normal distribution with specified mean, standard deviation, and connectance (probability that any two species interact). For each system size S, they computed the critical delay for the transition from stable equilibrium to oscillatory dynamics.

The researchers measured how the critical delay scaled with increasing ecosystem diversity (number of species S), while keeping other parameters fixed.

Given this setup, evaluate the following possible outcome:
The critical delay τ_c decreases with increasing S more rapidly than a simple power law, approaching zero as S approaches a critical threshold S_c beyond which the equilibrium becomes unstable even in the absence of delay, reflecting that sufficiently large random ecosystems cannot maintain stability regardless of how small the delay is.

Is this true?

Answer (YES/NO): NO